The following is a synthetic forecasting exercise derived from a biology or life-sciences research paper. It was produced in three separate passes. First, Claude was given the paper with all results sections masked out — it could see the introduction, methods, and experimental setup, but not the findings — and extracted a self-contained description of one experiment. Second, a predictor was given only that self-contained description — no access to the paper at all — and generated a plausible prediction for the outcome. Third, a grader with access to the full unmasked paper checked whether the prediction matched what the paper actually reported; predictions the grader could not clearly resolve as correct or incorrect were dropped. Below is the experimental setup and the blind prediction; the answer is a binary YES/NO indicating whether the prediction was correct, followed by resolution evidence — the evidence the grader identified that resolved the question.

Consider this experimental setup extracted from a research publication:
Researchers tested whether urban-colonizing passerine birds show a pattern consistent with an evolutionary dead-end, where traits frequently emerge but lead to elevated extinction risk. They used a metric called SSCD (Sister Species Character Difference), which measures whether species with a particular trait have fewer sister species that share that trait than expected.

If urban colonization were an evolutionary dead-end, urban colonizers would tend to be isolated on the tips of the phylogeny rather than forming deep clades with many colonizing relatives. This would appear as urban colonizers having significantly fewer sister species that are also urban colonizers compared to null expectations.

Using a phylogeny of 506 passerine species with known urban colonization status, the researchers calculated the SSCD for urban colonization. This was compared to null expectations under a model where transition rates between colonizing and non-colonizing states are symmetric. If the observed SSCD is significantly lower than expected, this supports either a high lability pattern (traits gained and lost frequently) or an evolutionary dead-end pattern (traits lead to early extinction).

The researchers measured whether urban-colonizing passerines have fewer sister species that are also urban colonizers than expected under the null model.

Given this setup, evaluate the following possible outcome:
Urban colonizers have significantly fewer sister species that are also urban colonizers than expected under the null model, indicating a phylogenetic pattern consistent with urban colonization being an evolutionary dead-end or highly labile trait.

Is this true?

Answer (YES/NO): YES